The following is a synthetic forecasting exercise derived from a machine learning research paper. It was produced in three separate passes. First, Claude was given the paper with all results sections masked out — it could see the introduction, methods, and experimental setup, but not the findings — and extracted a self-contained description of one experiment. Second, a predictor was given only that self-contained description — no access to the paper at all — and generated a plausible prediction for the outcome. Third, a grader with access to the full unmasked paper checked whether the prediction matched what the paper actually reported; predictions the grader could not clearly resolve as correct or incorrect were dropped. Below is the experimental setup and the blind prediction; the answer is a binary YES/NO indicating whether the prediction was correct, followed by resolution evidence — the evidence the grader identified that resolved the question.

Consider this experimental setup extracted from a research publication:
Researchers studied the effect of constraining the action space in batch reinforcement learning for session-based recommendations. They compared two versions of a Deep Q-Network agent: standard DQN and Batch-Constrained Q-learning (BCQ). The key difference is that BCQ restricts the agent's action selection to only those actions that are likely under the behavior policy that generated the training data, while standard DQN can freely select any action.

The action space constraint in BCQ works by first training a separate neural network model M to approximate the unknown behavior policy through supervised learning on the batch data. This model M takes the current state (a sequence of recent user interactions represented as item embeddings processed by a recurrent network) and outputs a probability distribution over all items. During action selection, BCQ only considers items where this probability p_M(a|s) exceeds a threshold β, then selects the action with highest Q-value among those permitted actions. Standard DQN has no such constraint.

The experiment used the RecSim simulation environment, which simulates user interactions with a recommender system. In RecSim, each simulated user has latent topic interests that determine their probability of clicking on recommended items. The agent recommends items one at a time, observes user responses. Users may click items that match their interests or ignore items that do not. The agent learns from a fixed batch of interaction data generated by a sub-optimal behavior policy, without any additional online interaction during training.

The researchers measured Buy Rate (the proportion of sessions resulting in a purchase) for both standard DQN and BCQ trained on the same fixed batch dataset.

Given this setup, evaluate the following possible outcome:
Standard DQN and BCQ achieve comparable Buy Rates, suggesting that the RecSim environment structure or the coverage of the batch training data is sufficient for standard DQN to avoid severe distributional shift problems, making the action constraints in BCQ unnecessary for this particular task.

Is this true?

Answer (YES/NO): NO